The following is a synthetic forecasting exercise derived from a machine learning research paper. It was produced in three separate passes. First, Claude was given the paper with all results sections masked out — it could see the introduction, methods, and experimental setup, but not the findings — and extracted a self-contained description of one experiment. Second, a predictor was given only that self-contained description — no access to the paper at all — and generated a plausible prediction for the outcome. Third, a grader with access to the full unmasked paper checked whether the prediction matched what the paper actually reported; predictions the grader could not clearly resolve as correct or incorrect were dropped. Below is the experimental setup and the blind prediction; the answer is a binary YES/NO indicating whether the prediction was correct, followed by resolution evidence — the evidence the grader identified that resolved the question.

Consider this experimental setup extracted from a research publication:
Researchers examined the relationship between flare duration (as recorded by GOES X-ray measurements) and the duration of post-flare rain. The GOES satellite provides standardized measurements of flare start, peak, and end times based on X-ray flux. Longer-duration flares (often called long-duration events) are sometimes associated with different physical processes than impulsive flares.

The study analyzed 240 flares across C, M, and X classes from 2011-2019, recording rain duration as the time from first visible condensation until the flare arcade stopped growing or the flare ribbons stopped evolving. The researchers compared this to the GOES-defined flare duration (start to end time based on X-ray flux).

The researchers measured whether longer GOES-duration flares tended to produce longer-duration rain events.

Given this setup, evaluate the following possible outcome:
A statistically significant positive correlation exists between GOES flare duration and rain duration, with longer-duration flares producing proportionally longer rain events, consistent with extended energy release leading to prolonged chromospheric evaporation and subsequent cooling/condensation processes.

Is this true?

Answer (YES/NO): NO